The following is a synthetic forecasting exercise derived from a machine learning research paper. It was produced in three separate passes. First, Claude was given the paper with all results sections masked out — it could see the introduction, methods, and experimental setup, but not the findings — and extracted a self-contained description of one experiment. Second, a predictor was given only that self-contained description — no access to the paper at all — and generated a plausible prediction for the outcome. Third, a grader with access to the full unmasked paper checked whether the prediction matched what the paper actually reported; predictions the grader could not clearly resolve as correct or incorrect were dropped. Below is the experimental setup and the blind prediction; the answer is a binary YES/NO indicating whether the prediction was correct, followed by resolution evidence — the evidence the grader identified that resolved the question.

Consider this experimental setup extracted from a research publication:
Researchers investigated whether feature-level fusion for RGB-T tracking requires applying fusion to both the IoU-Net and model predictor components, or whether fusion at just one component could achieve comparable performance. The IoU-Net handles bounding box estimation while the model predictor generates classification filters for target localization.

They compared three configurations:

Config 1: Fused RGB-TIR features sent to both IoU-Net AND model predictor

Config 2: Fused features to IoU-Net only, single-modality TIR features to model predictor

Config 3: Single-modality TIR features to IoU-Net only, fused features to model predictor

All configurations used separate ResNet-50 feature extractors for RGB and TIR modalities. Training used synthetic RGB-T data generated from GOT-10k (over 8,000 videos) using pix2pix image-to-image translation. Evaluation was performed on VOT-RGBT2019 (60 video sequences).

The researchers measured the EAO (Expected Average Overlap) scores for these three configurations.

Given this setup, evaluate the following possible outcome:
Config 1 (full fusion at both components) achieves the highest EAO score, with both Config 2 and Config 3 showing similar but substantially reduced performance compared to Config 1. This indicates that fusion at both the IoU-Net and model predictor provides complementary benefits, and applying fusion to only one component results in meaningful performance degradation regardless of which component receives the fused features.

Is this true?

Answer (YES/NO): NO